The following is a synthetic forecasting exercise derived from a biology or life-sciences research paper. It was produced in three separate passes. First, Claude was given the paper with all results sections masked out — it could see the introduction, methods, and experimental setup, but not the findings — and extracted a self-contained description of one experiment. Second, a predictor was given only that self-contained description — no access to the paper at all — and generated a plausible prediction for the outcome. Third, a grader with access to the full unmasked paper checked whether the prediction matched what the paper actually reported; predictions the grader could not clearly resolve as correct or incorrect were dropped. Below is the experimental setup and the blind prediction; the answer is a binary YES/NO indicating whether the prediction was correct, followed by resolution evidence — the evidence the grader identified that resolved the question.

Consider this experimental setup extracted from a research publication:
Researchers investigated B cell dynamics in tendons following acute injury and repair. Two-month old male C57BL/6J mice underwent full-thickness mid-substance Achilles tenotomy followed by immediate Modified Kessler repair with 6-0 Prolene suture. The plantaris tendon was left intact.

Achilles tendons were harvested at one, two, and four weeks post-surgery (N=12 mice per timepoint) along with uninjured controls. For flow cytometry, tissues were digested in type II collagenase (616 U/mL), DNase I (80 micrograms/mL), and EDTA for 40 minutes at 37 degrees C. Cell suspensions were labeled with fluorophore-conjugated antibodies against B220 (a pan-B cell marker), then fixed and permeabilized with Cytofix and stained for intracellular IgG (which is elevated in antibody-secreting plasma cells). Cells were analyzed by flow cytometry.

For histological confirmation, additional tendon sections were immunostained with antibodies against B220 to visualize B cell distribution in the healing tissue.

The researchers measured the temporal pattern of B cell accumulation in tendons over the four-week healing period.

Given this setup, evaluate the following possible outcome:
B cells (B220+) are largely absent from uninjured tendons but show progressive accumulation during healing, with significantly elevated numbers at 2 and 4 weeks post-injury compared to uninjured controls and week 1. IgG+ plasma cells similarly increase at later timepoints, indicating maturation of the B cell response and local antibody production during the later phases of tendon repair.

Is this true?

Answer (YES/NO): NO